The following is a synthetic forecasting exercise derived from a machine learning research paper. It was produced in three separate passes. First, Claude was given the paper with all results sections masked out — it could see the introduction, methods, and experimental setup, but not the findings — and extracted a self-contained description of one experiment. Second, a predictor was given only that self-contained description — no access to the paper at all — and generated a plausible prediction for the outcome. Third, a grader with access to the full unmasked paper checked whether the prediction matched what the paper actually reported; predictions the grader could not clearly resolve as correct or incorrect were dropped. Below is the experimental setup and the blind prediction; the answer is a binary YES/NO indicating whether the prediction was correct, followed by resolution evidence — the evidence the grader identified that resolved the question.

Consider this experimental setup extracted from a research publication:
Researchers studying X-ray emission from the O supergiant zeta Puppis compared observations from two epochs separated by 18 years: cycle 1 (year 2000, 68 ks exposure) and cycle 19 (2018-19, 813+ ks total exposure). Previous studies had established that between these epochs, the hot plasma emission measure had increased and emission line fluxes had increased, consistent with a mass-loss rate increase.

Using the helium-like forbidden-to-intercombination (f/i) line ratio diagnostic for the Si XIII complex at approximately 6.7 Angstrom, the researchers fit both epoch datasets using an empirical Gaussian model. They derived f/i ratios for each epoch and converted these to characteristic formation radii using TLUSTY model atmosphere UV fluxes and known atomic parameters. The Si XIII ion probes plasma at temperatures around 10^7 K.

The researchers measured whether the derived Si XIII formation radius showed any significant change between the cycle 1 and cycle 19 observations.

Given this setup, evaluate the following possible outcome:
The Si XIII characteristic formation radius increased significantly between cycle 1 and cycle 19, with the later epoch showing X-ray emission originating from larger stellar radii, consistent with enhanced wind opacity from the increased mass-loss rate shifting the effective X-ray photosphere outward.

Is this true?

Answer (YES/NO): NO